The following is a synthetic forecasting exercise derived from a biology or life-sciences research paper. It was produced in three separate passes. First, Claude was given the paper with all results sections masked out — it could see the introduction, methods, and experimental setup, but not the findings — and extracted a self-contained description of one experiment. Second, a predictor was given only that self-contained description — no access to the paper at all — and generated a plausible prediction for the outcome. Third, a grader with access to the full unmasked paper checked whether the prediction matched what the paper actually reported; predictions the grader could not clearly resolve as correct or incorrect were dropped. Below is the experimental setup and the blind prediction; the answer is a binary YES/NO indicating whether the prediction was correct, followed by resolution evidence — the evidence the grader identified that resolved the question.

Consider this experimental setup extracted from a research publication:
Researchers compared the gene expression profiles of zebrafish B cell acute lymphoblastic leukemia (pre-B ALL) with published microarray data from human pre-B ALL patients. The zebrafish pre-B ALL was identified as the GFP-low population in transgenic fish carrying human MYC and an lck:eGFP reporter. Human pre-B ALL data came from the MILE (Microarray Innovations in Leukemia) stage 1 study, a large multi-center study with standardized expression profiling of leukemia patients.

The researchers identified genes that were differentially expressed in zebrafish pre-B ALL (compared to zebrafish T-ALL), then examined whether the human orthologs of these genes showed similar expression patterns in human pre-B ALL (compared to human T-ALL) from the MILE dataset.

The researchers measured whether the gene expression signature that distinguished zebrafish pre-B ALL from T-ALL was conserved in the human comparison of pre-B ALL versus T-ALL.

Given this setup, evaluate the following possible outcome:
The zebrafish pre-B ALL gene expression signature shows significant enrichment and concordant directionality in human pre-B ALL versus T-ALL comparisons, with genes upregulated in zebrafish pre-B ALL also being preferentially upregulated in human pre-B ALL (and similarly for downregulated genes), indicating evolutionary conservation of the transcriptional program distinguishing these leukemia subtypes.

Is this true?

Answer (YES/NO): YES